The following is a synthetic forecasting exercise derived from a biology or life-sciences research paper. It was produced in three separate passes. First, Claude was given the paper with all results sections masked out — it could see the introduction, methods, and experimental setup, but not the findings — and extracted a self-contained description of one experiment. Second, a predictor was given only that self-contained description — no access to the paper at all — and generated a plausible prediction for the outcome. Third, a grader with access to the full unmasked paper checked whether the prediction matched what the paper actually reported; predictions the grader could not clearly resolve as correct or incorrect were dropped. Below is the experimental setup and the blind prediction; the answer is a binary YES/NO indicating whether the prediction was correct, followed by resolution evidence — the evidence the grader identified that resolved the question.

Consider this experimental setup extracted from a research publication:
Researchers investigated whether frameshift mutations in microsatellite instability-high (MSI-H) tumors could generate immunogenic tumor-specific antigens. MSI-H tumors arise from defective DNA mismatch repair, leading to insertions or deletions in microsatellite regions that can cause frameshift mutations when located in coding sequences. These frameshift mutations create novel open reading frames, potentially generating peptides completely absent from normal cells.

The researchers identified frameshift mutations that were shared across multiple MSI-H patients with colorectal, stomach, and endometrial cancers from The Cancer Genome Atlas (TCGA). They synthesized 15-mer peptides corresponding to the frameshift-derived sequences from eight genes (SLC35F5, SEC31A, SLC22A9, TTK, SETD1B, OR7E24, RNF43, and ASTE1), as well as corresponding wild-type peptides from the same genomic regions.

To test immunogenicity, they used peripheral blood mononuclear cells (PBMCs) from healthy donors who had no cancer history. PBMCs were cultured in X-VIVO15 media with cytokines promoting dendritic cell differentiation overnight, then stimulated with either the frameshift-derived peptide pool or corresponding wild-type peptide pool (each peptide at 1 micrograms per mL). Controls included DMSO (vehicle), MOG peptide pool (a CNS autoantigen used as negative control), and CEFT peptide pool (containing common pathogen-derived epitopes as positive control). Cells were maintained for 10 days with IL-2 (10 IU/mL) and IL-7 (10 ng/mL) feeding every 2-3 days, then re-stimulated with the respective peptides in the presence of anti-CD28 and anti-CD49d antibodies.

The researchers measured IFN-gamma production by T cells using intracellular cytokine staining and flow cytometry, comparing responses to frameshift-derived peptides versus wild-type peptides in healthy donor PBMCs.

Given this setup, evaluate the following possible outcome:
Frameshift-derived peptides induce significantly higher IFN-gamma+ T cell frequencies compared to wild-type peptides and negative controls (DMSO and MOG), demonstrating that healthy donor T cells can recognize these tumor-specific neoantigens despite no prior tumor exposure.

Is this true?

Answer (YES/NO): YES